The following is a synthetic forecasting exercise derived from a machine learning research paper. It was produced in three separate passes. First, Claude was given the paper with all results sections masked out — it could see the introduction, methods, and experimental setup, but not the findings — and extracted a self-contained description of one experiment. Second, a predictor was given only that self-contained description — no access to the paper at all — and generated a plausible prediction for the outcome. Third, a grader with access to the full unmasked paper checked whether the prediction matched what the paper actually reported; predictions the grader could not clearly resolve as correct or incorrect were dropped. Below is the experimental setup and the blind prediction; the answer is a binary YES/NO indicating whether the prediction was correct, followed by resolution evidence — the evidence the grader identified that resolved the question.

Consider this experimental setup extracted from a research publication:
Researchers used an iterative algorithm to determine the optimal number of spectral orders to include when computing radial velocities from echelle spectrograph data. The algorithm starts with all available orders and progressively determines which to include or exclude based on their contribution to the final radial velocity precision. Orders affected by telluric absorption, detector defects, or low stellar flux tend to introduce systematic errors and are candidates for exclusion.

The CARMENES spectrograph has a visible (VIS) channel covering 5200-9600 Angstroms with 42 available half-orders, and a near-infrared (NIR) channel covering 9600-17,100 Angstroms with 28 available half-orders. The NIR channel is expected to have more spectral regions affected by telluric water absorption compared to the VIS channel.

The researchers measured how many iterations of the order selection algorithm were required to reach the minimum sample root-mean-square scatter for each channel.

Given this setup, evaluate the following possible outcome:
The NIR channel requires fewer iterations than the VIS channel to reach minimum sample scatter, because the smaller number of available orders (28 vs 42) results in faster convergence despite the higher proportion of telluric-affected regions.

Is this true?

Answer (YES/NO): YES